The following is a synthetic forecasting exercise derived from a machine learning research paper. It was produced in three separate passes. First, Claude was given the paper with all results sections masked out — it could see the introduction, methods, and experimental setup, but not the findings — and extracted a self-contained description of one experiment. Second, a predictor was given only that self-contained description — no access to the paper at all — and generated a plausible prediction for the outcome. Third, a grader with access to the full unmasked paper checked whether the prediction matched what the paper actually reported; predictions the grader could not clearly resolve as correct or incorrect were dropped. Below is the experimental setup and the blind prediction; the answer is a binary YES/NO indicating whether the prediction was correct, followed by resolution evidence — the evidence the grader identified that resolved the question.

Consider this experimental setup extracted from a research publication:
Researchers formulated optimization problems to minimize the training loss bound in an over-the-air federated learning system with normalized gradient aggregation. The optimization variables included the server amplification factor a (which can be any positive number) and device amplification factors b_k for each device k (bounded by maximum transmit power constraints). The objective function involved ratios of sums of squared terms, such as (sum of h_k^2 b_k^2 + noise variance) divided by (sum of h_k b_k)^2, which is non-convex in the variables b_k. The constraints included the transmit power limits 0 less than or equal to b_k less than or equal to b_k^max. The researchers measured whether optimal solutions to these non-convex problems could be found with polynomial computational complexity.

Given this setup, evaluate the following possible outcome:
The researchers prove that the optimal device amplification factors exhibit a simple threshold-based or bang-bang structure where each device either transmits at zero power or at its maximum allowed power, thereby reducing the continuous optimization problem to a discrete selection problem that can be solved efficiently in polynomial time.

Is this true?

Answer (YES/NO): NO